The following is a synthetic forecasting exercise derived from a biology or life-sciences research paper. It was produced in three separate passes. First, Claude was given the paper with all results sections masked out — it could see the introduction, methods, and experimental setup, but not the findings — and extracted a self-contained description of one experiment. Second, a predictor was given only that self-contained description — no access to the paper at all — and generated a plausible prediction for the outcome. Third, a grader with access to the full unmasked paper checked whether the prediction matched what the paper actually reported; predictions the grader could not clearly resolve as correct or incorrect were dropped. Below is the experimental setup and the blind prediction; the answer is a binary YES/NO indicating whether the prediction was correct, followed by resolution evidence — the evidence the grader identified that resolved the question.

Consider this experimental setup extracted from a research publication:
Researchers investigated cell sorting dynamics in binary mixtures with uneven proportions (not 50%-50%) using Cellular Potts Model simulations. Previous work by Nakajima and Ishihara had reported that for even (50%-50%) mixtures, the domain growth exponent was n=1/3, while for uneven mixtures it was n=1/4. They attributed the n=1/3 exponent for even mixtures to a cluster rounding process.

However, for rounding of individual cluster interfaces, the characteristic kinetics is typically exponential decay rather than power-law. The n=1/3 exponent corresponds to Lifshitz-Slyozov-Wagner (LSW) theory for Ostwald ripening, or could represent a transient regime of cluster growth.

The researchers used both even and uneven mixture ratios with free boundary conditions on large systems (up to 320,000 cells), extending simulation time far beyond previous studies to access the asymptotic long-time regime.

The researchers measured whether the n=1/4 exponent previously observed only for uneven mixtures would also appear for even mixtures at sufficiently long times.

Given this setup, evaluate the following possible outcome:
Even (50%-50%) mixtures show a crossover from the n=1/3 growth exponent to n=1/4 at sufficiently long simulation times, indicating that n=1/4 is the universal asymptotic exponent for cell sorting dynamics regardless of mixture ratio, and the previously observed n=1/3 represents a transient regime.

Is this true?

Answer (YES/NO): YES